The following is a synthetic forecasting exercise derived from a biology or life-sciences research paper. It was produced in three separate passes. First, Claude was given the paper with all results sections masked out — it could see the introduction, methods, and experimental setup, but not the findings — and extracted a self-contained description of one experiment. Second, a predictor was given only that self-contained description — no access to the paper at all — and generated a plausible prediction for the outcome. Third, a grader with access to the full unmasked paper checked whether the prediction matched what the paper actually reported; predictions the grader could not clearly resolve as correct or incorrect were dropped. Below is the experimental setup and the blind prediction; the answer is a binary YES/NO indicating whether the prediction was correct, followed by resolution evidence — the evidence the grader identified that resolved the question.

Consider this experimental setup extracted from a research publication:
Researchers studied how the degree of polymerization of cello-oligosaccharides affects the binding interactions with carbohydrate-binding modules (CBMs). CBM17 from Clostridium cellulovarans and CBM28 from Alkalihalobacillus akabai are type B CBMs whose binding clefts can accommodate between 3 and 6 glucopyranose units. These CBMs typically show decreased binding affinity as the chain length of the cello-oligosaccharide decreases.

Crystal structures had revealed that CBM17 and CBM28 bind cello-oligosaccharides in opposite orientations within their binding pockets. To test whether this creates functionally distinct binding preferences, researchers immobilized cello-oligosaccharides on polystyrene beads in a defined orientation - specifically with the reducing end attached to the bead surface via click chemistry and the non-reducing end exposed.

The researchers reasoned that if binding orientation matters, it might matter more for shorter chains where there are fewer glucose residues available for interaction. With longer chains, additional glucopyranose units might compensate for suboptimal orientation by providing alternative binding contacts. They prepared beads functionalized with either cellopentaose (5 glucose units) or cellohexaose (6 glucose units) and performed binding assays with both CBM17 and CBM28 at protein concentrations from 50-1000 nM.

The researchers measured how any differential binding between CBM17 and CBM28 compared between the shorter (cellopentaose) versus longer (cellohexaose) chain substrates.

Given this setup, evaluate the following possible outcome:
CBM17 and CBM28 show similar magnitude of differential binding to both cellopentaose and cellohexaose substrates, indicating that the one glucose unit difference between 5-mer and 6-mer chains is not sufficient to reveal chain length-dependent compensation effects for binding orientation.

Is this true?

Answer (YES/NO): NO